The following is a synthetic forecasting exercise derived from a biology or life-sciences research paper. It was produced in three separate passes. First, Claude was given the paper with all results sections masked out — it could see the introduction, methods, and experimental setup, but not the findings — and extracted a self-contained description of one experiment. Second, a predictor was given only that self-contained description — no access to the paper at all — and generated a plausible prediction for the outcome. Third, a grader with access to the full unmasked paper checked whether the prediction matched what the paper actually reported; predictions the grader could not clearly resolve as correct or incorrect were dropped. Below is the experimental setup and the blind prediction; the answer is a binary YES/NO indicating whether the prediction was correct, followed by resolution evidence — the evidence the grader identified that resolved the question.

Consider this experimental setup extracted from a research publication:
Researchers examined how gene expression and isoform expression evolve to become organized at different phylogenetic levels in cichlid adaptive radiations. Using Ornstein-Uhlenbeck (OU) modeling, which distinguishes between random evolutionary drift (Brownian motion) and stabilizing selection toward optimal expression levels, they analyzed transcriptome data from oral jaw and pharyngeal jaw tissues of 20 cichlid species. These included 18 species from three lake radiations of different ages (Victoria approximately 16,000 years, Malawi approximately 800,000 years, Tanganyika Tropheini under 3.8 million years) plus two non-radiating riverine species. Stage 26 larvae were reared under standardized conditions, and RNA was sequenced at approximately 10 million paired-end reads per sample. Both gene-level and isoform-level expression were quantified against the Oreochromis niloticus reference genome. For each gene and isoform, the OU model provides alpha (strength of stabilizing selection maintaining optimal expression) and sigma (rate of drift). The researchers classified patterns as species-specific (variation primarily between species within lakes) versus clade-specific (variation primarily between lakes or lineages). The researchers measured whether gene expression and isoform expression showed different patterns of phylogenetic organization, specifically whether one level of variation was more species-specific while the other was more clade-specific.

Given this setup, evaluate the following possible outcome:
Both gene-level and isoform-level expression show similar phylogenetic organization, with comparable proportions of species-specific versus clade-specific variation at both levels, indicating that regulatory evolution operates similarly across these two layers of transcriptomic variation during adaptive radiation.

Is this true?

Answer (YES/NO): NO